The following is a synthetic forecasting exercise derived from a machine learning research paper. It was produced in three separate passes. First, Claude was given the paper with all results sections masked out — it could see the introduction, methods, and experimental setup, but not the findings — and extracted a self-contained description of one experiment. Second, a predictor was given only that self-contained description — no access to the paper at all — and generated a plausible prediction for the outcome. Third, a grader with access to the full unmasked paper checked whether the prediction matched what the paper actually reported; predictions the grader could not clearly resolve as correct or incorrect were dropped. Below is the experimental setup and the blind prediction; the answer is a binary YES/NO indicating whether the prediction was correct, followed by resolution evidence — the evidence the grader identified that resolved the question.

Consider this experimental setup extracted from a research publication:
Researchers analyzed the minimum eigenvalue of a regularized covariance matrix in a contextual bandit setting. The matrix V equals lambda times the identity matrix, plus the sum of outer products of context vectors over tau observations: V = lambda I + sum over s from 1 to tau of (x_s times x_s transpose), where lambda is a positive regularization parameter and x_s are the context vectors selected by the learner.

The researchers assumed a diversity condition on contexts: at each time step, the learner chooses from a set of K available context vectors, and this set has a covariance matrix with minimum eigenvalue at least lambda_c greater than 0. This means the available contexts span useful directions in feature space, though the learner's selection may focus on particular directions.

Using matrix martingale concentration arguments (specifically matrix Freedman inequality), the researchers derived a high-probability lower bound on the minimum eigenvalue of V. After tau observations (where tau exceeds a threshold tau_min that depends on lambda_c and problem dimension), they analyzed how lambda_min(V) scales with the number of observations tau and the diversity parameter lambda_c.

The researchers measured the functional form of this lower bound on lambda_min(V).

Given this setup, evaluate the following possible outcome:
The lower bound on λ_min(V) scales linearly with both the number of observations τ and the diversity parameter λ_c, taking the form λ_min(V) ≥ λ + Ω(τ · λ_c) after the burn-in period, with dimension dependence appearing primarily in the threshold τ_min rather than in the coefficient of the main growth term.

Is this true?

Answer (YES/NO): YES